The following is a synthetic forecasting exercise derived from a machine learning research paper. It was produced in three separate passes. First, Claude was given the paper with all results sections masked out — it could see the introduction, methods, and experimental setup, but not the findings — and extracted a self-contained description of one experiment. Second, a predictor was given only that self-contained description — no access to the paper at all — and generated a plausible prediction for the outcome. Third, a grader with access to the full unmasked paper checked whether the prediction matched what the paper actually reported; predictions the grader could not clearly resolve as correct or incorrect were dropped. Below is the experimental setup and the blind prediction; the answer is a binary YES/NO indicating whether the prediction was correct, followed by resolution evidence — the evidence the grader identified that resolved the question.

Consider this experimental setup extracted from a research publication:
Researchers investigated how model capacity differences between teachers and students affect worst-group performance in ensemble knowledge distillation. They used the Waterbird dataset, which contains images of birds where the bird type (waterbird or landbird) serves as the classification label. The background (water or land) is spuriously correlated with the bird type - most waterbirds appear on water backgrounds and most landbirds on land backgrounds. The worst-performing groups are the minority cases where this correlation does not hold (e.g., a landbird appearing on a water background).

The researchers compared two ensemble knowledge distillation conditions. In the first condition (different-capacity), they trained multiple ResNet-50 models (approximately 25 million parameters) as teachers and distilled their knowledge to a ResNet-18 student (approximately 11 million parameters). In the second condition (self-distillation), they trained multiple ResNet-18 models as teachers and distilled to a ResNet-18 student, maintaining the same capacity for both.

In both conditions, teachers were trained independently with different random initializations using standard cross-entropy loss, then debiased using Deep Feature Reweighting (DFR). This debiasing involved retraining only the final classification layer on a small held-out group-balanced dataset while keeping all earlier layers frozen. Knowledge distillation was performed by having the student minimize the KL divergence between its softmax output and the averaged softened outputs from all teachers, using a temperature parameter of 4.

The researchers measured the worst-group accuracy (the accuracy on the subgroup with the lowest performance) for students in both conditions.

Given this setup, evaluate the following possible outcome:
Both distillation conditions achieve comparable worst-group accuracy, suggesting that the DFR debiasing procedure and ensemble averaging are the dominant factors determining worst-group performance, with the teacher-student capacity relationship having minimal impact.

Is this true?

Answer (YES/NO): NO